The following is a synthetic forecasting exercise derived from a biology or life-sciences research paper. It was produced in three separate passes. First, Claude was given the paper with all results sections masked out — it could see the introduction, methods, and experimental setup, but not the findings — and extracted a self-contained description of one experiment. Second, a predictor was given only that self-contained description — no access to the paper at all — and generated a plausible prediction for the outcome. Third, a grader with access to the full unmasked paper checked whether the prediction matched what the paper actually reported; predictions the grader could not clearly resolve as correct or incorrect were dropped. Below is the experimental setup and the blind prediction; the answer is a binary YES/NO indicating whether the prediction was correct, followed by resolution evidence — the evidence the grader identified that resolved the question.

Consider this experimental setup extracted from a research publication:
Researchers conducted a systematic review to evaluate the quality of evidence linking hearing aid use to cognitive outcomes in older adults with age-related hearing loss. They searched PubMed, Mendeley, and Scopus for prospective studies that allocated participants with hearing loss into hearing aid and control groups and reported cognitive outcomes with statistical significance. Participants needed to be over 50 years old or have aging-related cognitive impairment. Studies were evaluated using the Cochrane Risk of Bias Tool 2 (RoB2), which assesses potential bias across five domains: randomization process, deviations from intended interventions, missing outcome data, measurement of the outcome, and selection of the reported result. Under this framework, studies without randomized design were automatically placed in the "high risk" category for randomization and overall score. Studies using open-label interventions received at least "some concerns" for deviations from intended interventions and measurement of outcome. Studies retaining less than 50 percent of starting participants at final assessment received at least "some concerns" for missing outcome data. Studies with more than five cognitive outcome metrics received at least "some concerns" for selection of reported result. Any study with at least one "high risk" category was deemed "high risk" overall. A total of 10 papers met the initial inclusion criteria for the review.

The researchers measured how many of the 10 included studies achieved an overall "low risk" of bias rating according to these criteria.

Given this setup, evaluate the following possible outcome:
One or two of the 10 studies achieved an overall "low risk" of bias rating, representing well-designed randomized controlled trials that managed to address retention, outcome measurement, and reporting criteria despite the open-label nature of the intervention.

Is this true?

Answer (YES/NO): YES